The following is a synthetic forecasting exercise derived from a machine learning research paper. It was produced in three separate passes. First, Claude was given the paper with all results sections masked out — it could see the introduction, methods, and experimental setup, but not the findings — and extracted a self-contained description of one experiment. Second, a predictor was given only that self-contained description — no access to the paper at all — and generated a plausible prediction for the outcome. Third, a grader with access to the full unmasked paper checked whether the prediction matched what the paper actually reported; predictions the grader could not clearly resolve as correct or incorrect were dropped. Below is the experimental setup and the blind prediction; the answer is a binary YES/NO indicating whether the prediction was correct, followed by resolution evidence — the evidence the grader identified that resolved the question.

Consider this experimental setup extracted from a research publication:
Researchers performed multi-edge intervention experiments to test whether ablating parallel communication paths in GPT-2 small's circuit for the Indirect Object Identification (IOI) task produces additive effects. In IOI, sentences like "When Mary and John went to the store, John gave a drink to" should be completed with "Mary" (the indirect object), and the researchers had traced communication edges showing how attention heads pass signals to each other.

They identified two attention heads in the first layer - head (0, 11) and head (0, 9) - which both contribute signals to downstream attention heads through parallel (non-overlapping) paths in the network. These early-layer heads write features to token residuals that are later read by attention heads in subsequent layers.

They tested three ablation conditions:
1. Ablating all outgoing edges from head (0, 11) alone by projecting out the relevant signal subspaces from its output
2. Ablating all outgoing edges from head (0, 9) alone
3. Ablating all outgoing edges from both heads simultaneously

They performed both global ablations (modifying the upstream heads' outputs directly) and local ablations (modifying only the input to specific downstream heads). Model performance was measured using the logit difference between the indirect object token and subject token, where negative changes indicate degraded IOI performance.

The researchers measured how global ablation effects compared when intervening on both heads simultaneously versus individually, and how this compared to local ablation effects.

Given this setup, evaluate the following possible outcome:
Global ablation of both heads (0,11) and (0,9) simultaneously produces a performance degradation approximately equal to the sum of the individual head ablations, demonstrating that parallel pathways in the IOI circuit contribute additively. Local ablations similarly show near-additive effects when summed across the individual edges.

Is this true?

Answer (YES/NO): NO